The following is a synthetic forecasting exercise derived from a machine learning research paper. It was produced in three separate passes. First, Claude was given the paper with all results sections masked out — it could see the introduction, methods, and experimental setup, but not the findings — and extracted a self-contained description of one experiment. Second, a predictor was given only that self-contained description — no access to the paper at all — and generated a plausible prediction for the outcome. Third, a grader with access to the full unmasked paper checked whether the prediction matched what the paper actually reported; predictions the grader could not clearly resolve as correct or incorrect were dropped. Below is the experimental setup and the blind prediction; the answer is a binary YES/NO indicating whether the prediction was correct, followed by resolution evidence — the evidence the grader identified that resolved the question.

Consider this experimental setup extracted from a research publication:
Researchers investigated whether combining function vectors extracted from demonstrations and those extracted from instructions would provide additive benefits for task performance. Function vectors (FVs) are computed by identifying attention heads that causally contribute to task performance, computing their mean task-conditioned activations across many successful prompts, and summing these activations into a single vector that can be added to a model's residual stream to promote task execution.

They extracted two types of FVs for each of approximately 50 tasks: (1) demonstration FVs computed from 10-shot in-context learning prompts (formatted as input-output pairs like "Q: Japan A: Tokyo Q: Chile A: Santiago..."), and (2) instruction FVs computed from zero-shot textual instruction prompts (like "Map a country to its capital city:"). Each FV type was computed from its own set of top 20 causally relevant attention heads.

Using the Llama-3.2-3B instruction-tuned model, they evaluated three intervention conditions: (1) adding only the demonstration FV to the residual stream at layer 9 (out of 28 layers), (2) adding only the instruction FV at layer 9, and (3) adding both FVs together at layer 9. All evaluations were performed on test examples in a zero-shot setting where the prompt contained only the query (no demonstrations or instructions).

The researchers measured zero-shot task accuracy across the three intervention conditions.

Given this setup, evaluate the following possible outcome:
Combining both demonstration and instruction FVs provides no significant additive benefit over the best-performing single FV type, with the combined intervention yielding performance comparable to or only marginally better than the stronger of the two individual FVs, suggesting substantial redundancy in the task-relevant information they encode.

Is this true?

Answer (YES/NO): NO